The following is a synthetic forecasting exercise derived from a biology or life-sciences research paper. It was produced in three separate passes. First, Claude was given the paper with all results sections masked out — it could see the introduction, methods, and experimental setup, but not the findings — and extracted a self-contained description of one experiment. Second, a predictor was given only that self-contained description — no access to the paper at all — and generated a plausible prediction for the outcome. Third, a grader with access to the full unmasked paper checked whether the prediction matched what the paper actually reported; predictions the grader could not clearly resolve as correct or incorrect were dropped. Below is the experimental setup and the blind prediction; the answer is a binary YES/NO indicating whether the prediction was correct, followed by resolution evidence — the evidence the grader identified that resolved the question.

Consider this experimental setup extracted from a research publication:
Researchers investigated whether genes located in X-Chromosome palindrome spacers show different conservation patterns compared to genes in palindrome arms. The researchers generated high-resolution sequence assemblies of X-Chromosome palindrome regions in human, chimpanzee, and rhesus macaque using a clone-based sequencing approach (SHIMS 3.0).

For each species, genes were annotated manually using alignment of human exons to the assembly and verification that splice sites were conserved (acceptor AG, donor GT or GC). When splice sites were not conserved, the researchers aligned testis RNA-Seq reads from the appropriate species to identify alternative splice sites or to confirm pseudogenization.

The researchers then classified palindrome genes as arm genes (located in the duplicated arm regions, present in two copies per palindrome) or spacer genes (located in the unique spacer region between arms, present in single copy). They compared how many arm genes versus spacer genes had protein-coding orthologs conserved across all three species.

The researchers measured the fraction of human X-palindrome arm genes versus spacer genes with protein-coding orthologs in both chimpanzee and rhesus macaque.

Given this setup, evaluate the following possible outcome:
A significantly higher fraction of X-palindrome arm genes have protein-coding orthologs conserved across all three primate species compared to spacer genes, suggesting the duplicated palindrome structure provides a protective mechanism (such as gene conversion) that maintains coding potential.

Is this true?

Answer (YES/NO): NO